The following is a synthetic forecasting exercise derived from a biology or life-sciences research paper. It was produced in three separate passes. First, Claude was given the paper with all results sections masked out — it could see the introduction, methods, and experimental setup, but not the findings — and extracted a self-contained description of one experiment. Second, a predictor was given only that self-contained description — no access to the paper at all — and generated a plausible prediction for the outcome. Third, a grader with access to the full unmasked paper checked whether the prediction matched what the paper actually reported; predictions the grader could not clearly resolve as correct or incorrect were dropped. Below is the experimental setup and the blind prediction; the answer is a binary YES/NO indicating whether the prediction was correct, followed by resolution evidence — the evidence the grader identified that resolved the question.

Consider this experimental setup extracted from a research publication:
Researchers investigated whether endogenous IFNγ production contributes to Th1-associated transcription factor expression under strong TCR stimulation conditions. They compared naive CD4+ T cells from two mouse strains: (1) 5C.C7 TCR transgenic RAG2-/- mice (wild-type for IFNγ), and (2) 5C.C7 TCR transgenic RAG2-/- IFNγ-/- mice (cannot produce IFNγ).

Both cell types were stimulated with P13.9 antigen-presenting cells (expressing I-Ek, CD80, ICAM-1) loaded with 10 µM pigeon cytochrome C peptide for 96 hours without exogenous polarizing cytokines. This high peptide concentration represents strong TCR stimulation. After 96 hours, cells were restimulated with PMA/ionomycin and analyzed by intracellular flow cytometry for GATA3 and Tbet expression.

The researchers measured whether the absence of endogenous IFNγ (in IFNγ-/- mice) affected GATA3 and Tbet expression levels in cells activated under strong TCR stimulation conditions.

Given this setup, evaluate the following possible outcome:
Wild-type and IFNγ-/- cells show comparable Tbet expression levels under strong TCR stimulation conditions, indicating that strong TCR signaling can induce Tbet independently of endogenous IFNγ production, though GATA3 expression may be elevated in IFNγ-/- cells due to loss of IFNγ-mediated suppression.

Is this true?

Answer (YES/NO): NO